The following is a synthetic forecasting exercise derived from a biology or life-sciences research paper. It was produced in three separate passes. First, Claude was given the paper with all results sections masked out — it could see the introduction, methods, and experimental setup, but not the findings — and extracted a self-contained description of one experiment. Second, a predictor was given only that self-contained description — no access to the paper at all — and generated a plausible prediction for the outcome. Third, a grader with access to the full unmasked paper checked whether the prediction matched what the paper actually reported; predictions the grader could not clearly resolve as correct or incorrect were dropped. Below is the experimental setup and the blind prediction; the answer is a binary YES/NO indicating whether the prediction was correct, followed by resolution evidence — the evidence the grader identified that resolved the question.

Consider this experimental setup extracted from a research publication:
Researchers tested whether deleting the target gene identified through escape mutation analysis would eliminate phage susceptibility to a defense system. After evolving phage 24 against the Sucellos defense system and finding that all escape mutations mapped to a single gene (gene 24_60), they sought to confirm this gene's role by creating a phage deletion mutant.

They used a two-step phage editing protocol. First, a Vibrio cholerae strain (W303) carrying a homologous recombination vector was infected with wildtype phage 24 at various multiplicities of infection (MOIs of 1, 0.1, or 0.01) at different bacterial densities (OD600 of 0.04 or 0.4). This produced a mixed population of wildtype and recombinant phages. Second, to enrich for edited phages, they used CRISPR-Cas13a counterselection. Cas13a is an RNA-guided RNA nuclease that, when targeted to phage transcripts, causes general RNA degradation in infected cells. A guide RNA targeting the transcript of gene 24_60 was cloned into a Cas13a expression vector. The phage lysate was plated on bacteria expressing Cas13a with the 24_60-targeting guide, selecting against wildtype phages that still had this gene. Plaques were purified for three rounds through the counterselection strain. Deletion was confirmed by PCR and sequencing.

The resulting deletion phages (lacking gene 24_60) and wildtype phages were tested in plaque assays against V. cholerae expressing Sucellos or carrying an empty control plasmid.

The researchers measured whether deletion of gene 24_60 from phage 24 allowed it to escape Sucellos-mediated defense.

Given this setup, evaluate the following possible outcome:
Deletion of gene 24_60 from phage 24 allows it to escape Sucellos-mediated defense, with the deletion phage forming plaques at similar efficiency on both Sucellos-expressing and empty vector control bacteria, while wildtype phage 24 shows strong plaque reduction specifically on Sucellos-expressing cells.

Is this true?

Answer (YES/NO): NO